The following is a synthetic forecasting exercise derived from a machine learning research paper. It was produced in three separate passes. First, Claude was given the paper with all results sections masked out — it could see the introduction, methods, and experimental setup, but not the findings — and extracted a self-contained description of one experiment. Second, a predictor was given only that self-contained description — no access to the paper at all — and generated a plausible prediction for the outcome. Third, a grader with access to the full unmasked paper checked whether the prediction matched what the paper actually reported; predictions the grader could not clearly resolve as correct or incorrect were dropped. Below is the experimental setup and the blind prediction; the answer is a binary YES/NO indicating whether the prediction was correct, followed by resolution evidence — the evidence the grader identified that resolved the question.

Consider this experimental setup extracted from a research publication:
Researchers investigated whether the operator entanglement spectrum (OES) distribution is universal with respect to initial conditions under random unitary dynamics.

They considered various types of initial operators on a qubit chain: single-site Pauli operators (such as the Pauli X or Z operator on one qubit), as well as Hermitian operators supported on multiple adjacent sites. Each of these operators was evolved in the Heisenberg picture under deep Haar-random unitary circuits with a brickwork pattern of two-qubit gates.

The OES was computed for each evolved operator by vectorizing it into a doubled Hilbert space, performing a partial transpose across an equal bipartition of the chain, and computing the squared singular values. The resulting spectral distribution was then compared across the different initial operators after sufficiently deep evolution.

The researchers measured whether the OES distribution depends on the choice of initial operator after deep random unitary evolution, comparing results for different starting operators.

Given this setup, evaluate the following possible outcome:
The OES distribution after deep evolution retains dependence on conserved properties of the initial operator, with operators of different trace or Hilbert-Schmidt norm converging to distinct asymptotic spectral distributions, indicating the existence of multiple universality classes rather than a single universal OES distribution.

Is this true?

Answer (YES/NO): NO